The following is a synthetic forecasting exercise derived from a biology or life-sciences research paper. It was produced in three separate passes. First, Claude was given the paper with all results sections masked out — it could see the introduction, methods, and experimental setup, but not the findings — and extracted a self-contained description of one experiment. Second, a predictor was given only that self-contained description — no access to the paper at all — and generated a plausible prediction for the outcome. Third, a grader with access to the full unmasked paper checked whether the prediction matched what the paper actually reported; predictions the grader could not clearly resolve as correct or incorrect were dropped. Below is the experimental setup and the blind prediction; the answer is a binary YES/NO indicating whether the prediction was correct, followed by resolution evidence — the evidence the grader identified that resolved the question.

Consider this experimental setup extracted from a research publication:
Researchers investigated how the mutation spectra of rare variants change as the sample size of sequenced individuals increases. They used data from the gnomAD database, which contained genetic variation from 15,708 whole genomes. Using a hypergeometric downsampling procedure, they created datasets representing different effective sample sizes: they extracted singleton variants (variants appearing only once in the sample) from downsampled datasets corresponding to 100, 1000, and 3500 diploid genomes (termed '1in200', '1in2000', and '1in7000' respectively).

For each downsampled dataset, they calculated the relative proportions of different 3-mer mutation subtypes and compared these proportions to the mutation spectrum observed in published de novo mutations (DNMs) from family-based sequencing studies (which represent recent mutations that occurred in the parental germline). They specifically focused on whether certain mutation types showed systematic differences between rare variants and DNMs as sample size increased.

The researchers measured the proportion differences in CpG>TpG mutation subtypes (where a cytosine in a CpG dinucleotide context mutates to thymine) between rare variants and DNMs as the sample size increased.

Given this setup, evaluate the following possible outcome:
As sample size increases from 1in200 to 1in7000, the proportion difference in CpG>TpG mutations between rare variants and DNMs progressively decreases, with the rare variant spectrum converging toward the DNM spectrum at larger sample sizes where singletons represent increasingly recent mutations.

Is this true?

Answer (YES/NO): NO